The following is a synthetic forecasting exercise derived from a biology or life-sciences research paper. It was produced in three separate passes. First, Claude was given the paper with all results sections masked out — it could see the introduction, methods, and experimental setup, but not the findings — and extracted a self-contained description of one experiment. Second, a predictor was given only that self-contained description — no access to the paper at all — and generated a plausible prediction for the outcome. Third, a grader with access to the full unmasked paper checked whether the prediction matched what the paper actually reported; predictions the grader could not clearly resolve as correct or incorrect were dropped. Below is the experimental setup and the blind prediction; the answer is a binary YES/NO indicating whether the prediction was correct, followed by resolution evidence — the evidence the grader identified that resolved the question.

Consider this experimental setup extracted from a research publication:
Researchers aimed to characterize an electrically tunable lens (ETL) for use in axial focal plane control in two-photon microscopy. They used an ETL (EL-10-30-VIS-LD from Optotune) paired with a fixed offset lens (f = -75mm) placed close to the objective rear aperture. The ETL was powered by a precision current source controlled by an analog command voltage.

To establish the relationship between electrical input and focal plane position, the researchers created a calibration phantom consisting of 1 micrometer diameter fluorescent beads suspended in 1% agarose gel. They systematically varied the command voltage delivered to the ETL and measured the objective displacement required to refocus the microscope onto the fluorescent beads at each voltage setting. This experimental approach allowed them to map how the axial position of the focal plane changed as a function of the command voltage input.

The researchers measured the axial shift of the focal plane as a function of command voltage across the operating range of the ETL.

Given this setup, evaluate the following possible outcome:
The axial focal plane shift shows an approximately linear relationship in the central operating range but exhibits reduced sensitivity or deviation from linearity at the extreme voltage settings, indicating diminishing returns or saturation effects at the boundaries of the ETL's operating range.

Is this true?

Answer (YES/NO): NO